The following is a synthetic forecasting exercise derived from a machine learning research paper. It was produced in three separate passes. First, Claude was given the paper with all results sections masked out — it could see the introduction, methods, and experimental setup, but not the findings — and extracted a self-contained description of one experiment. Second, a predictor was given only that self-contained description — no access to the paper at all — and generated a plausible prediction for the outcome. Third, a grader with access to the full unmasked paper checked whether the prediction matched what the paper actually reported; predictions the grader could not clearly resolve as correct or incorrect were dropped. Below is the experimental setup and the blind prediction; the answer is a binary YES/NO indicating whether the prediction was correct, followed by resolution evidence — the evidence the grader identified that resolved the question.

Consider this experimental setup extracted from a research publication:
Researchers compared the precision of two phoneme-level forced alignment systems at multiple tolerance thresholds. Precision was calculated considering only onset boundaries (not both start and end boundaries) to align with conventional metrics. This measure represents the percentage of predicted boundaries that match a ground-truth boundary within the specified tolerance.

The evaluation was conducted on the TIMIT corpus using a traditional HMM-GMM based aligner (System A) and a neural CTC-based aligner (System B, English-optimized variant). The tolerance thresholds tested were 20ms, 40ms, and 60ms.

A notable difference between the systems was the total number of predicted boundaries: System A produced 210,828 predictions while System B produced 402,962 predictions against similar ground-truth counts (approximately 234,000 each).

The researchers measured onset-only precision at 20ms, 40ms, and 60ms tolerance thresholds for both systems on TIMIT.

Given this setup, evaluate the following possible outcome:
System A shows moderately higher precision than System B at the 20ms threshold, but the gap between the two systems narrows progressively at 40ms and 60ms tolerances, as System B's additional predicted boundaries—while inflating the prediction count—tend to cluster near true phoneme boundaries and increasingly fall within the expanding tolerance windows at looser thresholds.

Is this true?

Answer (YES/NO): NO